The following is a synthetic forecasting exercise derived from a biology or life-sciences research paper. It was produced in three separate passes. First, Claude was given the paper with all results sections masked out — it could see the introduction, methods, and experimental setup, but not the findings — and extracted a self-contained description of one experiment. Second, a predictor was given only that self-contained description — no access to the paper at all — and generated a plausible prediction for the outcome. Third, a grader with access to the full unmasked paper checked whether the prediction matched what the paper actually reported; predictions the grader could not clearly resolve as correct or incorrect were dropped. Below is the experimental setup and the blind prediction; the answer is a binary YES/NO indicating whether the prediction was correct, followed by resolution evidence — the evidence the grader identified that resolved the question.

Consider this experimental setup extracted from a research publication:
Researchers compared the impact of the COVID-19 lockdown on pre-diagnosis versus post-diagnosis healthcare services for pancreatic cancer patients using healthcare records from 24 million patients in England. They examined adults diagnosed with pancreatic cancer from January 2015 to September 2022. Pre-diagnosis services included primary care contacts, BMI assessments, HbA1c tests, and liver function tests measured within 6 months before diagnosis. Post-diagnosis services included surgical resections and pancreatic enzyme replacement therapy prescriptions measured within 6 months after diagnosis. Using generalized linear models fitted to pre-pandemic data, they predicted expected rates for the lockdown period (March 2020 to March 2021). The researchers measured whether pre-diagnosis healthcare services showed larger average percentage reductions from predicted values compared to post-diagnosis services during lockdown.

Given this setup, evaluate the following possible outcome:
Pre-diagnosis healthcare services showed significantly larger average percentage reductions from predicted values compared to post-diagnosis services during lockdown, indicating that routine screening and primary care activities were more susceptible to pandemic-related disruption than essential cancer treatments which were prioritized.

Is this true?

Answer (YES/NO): NO